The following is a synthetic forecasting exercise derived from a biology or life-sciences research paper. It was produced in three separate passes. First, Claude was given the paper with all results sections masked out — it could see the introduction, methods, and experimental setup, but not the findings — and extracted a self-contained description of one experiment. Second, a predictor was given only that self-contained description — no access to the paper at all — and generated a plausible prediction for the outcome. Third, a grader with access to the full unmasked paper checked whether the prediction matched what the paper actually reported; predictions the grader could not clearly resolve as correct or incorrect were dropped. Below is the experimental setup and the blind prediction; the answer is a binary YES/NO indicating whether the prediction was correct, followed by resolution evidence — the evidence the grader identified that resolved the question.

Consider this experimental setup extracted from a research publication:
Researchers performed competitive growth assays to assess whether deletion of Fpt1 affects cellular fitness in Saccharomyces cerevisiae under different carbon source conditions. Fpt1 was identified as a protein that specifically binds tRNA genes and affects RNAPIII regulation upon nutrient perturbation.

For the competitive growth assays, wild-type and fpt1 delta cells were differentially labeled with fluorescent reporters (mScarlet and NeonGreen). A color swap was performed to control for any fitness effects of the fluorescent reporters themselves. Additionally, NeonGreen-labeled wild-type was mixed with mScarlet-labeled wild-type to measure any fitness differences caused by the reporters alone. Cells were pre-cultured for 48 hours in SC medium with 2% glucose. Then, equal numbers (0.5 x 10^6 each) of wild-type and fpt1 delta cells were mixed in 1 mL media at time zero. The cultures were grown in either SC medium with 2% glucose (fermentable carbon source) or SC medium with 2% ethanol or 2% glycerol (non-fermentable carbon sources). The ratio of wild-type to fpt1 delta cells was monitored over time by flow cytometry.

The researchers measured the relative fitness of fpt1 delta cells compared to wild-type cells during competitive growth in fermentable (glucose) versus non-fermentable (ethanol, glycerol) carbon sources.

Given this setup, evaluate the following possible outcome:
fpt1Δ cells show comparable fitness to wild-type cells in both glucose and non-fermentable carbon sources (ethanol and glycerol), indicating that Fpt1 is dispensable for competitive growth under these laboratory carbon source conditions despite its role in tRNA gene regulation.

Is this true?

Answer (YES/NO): NO